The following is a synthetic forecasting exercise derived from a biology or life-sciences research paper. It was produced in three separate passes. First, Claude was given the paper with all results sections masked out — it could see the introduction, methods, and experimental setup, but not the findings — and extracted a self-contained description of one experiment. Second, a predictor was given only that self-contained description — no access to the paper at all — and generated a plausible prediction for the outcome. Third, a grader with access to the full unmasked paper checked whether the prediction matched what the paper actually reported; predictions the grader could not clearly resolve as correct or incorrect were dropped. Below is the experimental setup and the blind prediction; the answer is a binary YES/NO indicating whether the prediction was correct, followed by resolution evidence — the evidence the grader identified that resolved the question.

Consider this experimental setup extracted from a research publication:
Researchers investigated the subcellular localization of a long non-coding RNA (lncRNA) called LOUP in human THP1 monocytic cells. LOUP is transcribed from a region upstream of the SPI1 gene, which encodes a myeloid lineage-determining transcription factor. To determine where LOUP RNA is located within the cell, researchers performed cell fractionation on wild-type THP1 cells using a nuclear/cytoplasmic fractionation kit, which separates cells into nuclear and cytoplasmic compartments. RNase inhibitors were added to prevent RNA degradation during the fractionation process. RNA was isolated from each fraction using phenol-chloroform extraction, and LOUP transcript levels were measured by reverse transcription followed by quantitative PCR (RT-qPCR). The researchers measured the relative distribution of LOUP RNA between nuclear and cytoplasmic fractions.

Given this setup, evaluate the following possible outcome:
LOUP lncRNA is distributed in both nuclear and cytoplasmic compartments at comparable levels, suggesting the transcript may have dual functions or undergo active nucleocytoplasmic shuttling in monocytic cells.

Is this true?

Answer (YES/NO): NO